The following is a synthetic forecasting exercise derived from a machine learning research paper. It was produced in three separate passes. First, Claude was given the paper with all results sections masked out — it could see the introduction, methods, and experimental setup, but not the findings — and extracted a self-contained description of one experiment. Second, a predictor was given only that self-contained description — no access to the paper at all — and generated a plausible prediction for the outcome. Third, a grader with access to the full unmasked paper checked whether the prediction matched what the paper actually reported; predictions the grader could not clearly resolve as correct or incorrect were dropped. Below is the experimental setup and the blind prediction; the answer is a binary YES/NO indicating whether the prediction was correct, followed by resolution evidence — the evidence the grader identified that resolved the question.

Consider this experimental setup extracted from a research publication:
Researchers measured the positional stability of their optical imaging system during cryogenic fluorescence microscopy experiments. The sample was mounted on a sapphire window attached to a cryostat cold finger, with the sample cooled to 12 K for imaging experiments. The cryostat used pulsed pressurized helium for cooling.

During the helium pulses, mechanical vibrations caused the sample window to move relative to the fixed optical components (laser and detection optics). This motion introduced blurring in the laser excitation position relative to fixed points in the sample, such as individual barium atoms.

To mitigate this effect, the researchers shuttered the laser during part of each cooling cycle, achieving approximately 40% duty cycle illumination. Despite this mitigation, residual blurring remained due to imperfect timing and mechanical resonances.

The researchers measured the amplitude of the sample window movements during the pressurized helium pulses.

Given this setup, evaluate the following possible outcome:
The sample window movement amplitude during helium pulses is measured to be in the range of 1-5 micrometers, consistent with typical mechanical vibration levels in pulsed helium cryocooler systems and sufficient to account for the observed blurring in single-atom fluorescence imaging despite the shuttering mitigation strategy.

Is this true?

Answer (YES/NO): NO